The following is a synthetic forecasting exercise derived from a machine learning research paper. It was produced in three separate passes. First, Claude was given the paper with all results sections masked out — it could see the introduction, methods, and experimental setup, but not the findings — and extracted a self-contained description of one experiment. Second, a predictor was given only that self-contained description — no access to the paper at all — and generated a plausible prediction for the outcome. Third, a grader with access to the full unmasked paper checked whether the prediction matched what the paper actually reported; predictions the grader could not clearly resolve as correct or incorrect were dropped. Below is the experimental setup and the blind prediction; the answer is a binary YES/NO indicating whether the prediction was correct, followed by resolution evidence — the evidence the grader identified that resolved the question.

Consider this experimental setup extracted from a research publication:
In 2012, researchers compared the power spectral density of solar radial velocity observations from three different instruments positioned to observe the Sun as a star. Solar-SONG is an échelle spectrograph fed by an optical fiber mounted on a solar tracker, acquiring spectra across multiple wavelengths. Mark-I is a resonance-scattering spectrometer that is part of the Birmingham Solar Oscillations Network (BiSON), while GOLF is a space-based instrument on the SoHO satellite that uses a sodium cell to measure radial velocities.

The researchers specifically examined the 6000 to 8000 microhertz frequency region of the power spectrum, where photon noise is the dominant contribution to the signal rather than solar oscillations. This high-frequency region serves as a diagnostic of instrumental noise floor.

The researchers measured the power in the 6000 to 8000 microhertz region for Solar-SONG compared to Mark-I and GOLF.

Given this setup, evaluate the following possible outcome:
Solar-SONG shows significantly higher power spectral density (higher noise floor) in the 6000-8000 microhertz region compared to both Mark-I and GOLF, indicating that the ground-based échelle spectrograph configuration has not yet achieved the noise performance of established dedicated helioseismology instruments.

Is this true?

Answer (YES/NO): NO